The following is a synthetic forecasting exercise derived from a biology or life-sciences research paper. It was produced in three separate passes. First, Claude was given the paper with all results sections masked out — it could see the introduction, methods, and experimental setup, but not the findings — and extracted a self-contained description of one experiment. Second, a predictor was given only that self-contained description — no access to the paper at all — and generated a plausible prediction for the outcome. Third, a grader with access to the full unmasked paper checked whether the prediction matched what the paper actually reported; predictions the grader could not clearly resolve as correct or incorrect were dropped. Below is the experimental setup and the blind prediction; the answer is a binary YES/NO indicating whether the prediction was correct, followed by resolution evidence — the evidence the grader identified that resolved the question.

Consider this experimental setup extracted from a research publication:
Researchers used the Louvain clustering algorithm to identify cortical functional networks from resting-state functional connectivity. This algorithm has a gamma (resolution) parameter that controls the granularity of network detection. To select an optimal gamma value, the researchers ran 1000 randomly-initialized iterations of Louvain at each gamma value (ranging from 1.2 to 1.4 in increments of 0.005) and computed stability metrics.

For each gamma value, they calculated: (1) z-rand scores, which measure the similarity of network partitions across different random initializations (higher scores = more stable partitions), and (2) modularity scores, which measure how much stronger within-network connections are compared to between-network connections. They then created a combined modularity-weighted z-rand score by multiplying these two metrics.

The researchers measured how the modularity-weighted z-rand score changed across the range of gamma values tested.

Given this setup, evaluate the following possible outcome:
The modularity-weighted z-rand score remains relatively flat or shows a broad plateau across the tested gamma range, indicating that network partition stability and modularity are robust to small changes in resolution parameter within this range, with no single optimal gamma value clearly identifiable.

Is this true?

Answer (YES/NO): NO